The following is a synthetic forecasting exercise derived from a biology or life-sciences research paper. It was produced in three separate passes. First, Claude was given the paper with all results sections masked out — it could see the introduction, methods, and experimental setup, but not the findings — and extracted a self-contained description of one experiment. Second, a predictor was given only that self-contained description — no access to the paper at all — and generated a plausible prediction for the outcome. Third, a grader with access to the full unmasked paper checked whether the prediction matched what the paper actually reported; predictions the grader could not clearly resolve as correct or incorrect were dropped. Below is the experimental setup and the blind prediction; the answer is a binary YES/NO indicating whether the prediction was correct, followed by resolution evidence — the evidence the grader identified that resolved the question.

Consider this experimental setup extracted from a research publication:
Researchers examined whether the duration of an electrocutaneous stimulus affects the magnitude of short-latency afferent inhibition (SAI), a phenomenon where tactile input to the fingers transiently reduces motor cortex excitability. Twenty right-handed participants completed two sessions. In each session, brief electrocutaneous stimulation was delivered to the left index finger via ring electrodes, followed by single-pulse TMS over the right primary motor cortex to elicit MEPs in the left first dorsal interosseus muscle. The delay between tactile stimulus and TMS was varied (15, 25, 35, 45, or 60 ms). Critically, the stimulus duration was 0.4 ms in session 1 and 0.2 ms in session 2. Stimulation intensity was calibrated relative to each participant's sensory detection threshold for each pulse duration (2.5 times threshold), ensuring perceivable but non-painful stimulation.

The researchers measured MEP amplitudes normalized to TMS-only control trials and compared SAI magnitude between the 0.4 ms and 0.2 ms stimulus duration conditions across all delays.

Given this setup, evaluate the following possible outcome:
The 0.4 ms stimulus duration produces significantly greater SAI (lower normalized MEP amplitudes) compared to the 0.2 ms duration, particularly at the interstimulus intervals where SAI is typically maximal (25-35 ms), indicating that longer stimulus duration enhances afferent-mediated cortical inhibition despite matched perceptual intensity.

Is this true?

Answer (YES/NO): NO